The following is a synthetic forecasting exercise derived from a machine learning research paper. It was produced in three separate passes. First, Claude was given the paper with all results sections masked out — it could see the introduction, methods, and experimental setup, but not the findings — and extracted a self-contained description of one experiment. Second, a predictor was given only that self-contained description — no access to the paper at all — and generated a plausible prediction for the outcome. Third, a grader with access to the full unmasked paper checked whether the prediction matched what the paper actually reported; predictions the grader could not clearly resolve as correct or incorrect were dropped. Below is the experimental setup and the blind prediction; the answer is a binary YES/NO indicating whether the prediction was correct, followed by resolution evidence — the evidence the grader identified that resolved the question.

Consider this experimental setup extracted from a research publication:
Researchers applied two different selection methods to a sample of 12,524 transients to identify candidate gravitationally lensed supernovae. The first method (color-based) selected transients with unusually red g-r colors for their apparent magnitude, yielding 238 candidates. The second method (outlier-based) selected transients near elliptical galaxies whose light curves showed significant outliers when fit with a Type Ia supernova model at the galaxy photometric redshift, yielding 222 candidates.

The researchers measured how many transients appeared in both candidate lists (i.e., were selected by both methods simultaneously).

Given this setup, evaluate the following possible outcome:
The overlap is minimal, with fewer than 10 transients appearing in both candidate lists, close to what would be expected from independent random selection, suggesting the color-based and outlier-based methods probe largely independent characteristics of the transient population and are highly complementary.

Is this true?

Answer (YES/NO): NO